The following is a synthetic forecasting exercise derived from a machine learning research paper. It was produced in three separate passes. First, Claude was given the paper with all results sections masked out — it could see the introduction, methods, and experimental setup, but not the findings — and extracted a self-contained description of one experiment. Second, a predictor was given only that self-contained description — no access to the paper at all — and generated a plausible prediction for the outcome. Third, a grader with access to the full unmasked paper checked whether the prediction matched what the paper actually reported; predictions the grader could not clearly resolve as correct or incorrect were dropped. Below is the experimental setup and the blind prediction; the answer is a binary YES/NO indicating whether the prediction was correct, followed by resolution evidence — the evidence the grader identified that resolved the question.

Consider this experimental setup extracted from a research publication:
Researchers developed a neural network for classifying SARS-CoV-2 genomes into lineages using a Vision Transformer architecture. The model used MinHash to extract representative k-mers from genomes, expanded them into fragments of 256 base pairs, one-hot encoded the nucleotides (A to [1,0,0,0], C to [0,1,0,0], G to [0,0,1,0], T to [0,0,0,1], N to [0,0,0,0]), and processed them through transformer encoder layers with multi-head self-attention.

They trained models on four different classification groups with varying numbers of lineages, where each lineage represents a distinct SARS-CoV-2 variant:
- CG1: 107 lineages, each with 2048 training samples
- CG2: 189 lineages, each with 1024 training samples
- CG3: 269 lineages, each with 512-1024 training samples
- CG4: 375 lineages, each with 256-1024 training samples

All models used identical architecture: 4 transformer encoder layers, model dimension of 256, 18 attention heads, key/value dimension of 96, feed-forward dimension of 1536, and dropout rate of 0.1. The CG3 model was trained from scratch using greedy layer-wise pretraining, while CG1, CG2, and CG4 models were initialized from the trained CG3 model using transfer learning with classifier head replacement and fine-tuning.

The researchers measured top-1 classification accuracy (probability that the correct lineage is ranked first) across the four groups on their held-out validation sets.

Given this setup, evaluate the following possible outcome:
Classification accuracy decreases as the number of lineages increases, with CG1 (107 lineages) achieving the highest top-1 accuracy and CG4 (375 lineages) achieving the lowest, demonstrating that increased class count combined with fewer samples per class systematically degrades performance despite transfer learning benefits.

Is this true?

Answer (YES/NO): YES